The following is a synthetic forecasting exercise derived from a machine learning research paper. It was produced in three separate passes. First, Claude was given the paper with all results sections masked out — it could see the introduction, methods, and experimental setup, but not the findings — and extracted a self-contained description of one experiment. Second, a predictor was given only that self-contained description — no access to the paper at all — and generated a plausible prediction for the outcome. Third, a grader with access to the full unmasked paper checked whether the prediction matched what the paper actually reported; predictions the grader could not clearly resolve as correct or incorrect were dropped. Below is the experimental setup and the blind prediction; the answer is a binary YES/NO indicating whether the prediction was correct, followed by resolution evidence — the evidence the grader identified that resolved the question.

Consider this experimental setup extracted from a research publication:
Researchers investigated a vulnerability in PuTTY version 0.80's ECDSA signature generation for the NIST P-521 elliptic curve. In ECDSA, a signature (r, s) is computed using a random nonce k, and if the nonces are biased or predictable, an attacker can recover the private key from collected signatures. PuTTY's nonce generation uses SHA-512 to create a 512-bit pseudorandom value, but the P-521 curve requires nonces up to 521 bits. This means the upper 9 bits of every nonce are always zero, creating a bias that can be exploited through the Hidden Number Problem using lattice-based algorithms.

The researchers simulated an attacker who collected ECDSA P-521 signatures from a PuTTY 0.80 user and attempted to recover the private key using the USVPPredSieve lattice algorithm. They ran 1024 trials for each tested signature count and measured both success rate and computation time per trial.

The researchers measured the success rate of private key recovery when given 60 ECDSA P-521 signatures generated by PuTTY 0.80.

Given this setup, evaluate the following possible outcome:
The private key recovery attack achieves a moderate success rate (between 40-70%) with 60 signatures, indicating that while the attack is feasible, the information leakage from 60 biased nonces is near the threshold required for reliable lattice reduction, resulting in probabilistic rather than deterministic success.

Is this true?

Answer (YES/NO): NO